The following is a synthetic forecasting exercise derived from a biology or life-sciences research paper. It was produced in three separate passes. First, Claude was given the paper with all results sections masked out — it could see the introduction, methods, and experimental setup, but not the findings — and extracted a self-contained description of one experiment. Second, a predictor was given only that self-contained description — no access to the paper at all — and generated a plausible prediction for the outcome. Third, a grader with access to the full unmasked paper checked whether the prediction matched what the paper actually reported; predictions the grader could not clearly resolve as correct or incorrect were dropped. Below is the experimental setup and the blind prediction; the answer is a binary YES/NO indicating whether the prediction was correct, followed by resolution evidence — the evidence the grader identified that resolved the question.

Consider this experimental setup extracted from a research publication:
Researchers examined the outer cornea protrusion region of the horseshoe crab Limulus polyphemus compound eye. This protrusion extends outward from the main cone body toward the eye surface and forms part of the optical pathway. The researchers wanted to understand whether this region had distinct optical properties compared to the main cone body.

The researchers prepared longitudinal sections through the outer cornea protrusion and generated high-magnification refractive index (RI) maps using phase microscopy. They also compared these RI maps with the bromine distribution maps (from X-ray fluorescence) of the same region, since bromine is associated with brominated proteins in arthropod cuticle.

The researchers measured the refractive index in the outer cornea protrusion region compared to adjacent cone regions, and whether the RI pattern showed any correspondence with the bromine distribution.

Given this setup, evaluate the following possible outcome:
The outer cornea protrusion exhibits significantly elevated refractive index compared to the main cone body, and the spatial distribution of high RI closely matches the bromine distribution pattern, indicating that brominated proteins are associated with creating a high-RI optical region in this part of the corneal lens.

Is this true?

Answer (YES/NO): YES